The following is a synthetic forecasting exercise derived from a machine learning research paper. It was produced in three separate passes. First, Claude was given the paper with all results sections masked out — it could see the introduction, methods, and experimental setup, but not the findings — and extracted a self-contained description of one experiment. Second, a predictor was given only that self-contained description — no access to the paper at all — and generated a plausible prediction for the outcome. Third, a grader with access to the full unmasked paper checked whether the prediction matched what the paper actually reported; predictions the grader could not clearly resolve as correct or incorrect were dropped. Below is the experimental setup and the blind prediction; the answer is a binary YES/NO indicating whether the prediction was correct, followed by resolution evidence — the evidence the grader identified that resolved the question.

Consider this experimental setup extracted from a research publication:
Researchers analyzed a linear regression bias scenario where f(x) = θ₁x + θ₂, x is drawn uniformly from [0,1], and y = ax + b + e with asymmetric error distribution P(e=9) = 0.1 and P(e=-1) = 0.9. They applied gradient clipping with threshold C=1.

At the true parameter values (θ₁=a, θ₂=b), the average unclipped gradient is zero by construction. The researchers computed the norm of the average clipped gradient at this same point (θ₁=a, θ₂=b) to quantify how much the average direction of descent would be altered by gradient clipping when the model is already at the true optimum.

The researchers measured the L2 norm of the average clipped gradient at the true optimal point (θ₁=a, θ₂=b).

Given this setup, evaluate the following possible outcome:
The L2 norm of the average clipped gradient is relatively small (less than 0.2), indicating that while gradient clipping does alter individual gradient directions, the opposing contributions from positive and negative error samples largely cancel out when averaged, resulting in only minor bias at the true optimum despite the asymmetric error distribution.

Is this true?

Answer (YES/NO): NO